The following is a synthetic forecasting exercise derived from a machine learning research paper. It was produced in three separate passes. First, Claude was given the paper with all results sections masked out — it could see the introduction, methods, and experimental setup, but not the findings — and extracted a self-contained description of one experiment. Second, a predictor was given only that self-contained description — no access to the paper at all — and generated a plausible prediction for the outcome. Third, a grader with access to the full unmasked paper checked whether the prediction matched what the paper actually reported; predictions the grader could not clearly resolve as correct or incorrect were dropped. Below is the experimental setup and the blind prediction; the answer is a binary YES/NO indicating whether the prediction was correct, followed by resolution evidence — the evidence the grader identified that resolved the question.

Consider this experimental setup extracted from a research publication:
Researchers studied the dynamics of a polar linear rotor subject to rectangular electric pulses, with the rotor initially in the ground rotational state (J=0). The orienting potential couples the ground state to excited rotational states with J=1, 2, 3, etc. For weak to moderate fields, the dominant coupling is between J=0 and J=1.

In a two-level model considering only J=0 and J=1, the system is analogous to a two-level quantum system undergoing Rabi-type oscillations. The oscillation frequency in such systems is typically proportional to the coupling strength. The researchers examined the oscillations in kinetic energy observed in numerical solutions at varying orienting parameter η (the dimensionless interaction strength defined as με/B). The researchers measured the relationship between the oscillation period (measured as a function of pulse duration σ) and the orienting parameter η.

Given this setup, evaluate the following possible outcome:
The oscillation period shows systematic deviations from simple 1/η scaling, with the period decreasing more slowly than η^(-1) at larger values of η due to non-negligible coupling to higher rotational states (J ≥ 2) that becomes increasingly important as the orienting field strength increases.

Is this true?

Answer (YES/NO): NO